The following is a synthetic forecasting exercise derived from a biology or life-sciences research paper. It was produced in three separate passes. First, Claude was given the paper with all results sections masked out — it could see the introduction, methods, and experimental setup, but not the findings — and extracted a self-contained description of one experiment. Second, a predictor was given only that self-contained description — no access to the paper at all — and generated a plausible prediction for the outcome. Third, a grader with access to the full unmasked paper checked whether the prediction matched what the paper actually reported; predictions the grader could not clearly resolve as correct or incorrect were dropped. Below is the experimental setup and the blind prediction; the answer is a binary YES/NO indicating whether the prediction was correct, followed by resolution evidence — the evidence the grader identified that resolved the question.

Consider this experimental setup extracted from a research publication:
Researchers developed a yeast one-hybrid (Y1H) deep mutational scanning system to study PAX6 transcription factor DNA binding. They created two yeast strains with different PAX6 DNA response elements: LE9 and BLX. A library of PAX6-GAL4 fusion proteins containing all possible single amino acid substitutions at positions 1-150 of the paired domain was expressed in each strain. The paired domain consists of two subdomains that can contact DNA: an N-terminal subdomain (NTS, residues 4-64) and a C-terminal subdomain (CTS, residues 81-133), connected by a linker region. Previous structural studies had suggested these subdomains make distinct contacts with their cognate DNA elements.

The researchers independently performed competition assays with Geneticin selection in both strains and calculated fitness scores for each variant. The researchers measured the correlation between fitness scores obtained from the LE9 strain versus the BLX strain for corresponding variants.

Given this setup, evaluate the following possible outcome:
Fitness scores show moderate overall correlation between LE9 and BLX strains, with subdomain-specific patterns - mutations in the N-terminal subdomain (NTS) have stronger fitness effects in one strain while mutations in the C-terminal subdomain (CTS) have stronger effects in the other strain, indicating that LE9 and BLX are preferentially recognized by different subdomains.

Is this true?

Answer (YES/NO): NO